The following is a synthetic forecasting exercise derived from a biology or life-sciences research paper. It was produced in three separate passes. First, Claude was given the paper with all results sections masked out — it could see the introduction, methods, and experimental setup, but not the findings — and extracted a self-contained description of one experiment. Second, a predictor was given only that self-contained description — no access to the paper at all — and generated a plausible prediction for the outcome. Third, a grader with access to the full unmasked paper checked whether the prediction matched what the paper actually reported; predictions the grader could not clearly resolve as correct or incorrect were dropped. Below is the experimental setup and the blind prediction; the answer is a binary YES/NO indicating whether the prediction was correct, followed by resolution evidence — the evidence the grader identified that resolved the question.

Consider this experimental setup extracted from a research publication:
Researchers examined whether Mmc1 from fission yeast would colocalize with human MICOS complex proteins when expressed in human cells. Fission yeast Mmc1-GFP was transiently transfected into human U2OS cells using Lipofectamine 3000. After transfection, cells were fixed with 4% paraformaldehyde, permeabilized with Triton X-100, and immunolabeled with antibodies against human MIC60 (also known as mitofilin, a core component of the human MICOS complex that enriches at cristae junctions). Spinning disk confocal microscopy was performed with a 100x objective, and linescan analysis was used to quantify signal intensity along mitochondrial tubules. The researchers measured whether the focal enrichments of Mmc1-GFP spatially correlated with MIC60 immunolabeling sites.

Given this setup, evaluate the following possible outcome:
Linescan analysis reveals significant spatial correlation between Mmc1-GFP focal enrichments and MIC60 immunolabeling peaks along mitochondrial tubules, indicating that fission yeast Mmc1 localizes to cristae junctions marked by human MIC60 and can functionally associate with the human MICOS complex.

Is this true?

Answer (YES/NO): NO